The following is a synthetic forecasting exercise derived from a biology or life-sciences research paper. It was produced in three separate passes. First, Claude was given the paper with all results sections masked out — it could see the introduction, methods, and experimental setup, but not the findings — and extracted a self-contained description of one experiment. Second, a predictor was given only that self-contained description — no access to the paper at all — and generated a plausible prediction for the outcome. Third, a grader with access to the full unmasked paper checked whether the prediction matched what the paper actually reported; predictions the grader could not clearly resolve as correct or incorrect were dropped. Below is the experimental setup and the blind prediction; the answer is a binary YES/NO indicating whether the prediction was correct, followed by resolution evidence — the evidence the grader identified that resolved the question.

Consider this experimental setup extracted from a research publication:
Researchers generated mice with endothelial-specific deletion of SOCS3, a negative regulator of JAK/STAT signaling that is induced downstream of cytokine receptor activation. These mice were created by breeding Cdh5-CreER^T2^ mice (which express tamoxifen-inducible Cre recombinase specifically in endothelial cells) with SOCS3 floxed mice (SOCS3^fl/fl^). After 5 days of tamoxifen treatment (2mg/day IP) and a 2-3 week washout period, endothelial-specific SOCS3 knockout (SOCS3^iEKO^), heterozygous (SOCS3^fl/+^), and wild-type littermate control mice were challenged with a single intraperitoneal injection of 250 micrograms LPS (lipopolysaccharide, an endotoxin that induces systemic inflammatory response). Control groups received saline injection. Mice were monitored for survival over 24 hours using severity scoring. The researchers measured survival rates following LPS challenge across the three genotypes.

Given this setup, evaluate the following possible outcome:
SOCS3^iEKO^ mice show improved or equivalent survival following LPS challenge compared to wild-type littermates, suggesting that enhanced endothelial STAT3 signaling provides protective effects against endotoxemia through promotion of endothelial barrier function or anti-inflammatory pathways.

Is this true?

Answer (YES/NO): NO